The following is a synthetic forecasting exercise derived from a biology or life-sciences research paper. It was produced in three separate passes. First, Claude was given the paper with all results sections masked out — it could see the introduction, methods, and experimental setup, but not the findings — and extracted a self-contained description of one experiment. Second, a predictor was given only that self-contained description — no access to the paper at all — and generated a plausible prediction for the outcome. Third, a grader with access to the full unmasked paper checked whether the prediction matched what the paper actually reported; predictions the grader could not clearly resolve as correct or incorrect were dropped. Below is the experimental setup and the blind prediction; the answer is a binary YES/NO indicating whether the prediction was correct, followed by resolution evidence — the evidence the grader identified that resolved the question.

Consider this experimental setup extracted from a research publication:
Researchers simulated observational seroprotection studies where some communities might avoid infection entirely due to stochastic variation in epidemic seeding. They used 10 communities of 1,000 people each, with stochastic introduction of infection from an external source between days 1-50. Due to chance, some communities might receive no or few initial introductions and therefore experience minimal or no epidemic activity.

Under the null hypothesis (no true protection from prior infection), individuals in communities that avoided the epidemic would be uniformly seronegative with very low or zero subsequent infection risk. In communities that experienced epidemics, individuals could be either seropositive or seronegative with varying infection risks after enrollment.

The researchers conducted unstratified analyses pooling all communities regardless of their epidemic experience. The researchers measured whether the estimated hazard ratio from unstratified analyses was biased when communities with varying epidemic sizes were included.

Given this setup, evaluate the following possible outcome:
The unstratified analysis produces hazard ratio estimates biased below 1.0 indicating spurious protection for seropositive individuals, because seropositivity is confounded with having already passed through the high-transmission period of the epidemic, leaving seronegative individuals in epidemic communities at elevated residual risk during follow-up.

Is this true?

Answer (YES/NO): NO